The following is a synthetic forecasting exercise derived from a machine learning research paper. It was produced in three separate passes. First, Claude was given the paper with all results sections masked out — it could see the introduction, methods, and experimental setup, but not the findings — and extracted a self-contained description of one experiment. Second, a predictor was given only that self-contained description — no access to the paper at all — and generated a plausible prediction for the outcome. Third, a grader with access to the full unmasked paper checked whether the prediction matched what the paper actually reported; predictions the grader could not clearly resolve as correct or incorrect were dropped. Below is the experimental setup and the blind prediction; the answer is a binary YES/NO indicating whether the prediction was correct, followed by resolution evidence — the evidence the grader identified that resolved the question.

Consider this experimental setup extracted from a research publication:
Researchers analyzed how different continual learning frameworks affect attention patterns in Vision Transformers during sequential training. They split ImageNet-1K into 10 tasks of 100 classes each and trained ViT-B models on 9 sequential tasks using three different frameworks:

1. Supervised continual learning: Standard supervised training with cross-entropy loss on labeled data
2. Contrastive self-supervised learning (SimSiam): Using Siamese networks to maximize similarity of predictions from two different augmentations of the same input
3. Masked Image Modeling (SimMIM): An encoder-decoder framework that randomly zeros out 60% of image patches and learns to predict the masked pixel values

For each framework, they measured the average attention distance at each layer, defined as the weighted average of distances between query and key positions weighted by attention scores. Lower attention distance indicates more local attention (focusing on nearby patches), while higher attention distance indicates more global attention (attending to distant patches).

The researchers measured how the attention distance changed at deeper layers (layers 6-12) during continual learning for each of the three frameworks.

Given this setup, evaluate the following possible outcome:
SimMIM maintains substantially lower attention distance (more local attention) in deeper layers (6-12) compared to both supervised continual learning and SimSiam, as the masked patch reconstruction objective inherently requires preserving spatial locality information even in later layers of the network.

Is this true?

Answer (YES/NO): YES